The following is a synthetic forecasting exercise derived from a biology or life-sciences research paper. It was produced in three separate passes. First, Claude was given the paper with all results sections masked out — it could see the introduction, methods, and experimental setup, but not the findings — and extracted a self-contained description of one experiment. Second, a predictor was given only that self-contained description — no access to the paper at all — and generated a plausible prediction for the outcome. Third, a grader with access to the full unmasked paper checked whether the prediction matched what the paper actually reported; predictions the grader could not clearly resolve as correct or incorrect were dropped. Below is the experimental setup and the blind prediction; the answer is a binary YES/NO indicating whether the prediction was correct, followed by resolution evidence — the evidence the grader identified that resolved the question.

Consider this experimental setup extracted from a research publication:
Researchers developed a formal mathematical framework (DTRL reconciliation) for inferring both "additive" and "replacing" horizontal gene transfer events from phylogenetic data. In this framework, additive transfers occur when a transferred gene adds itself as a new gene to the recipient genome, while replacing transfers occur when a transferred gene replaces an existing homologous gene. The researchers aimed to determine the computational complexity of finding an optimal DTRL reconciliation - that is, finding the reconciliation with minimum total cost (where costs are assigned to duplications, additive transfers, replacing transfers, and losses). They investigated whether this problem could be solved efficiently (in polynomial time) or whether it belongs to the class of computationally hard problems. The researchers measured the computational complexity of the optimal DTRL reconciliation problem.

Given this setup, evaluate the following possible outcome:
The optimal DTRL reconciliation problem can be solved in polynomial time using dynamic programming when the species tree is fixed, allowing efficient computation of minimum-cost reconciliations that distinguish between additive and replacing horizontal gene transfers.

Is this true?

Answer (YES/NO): NO